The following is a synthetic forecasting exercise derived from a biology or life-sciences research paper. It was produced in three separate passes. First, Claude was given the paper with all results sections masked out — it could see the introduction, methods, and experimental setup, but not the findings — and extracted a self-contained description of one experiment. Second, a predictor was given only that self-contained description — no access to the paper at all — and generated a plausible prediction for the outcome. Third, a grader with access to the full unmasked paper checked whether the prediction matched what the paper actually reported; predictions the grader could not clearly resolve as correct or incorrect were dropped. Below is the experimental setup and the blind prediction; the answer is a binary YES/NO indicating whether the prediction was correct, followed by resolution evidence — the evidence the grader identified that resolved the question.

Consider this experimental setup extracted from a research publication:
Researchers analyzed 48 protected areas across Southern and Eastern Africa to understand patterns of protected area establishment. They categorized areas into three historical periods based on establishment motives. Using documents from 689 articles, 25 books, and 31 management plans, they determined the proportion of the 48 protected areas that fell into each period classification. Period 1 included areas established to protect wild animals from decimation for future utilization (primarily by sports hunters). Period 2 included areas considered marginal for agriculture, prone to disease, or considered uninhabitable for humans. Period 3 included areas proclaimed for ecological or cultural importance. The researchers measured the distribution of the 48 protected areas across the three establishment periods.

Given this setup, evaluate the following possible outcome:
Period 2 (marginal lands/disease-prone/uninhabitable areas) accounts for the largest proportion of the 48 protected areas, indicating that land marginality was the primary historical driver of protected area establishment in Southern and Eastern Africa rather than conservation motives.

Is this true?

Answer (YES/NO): YES